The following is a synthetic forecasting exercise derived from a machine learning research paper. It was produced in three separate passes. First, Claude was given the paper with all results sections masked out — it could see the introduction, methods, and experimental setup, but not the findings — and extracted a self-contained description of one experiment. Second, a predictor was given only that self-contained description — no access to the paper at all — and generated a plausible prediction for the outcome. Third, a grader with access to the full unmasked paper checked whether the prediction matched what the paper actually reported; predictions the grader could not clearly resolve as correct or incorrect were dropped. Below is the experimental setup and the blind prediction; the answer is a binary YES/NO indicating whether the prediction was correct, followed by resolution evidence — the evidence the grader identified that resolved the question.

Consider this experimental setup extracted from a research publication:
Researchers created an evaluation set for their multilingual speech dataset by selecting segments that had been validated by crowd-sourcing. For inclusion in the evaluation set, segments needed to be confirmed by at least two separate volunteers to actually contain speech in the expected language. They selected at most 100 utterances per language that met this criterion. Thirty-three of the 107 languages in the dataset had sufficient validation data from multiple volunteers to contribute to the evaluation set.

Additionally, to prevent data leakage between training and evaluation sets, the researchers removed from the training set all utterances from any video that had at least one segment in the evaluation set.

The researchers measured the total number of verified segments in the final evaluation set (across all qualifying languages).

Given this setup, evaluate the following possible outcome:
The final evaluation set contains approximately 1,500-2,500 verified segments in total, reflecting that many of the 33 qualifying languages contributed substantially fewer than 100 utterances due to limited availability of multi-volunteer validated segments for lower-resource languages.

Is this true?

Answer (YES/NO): YES